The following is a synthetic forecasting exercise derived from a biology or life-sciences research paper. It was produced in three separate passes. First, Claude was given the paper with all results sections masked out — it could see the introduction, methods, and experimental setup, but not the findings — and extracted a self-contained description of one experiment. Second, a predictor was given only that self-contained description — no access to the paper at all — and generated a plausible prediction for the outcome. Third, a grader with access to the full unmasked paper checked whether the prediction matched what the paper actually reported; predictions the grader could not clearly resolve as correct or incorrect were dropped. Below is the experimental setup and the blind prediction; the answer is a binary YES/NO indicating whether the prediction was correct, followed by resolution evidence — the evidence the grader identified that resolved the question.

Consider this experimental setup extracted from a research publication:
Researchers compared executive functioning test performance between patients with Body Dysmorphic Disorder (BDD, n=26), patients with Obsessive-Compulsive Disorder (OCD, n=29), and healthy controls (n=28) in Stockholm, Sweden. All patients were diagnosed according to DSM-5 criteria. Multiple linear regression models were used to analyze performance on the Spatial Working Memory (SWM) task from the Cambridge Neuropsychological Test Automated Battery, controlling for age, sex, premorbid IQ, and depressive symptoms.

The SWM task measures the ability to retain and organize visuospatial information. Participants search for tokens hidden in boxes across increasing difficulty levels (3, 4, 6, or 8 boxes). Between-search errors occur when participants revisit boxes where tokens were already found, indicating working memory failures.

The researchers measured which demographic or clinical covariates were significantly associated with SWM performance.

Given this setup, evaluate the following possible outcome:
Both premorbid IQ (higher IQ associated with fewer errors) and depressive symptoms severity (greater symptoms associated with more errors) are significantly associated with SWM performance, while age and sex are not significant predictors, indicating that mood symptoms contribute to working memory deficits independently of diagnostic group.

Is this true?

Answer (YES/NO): NO